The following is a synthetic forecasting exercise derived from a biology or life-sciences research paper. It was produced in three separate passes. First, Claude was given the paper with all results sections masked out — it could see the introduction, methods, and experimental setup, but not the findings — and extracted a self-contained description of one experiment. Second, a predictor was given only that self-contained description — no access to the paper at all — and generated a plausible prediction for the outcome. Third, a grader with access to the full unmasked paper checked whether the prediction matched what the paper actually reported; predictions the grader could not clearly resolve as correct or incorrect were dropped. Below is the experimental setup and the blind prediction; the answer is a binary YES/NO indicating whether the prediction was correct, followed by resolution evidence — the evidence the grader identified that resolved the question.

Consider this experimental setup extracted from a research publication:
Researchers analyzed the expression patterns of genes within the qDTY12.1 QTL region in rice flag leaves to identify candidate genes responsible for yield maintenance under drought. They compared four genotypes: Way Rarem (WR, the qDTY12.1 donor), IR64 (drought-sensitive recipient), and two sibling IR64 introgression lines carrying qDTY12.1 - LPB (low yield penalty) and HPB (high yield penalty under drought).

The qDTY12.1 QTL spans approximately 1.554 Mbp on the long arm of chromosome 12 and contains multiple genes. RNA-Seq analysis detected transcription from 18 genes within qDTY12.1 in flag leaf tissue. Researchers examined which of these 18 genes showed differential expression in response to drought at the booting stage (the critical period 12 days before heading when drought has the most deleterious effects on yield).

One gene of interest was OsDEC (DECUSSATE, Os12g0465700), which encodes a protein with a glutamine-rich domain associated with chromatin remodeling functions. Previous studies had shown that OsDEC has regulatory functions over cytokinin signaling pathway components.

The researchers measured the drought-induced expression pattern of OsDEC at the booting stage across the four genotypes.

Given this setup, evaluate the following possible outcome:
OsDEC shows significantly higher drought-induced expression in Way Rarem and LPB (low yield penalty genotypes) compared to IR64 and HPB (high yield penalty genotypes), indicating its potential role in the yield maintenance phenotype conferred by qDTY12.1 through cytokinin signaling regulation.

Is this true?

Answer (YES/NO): NO